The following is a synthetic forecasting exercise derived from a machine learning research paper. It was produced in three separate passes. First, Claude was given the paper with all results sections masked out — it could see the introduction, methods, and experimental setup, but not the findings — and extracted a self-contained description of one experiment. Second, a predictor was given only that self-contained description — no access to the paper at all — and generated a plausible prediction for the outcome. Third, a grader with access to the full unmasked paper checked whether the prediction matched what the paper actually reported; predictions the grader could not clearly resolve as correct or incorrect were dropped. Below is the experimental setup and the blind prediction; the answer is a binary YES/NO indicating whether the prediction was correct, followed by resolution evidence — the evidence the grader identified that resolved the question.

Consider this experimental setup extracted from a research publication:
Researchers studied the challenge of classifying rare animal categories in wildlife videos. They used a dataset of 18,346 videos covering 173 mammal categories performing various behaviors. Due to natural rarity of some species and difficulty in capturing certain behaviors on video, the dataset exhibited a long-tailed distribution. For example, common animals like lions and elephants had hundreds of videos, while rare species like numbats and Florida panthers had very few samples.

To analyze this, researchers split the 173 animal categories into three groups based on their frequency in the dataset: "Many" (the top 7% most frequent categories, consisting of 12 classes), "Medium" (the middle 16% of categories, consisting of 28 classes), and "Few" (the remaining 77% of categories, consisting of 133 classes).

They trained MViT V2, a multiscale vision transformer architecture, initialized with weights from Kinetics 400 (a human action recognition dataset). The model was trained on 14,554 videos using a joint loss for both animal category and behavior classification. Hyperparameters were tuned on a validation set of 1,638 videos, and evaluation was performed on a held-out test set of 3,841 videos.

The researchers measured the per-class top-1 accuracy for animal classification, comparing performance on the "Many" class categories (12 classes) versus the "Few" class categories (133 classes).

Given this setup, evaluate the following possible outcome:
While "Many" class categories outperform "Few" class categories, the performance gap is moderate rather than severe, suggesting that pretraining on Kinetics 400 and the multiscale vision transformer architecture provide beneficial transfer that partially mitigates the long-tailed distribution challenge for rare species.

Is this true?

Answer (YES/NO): NO